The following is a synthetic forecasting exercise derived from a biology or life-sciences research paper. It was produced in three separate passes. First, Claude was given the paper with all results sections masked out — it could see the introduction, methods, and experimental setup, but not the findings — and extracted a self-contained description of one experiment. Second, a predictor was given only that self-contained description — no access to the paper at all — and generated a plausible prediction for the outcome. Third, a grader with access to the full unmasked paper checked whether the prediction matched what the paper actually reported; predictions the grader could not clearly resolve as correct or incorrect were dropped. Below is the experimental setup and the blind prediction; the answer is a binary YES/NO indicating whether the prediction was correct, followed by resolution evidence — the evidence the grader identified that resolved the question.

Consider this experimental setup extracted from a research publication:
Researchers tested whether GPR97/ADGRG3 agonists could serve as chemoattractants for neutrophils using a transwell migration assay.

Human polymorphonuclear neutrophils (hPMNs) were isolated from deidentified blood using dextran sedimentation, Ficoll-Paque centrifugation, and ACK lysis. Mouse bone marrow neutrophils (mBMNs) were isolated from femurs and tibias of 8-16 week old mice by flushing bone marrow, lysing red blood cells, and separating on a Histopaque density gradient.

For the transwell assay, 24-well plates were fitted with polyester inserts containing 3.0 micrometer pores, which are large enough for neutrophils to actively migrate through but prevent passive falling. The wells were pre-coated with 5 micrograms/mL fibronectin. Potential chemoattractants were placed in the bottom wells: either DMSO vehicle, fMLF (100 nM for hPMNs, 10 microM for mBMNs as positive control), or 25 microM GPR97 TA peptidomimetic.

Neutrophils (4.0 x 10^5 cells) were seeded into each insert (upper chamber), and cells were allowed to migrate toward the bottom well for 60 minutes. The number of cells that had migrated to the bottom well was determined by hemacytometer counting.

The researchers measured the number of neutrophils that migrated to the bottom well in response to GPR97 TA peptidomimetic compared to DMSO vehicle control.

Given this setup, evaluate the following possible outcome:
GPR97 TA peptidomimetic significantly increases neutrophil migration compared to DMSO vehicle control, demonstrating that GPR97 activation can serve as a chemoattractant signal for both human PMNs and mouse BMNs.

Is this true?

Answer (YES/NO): YES